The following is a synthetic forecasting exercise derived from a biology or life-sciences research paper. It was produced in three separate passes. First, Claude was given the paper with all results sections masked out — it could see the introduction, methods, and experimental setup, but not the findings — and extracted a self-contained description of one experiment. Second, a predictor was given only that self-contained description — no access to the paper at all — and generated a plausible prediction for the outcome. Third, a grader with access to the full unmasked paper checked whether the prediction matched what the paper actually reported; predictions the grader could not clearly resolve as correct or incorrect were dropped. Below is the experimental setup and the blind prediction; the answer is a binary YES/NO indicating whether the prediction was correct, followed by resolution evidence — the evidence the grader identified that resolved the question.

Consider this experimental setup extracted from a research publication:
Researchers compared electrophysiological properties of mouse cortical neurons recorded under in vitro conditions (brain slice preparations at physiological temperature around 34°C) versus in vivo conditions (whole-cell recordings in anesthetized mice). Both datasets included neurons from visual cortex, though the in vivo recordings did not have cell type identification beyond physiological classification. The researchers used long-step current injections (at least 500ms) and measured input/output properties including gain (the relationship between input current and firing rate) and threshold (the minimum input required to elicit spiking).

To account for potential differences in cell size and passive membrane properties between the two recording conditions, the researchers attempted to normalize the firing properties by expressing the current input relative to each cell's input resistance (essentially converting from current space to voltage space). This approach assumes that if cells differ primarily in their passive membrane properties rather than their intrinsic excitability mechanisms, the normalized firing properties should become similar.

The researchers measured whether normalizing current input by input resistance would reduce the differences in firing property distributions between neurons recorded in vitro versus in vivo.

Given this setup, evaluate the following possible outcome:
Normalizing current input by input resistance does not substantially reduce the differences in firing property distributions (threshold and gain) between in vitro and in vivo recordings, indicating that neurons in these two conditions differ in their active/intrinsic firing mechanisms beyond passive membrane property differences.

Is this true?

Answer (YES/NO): NO